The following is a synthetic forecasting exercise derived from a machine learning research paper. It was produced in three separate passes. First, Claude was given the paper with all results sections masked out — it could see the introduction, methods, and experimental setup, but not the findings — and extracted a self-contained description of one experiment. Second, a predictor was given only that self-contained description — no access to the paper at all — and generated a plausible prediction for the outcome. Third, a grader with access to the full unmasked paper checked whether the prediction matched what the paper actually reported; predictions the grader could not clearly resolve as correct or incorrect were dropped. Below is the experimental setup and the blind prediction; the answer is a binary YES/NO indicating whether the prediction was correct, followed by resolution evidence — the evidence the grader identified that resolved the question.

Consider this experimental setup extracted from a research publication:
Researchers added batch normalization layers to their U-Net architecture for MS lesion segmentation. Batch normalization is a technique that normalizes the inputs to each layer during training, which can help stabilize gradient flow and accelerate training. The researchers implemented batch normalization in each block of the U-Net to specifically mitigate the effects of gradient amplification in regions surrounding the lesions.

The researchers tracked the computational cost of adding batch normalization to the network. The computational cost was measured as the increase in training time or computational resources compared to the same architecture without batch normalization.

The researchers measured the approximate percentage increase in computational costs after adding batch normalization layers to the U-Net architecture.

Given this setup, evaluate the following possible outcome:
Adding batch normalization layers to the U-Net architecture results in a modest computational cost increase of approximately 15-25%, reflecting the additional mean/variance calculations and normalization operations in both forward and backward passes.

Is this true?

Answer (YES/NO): NO